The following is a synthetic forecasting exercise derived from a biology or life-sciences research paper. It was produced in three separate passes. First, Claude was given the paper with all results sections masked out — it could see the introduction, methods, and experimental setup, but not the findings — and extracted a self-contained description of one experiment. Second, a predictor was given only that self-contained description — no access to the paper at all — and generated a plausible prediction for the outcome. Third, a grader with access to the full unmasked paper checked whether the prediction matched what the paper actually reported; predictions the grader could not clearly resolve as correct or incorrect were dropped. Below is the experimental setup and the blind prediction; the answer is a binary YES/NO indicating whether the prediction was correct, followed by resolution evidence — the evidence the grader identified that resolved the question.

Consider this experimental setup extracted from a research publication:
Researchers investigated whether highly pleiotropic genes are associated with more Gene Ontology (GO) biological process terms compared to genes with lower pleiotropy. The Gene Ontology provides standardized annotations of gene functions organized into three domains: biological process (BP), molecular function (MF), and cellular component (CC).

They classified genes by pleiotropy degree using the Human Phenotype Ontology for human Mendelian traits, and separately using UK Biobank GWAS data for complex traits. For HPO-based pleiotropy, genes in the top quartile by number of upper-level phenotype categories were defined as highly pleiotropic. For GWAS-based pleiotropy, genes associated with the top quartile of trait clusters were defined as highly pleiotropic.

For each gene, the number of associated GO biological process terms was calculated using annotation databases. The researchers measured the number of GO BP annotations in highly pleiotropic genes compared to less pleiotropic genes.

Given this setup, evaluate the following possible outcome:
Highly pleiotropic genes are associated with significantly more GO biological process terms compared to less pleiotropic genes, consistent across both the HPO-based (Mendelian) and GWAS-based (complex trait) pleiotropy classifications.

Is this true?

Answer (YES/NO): YES